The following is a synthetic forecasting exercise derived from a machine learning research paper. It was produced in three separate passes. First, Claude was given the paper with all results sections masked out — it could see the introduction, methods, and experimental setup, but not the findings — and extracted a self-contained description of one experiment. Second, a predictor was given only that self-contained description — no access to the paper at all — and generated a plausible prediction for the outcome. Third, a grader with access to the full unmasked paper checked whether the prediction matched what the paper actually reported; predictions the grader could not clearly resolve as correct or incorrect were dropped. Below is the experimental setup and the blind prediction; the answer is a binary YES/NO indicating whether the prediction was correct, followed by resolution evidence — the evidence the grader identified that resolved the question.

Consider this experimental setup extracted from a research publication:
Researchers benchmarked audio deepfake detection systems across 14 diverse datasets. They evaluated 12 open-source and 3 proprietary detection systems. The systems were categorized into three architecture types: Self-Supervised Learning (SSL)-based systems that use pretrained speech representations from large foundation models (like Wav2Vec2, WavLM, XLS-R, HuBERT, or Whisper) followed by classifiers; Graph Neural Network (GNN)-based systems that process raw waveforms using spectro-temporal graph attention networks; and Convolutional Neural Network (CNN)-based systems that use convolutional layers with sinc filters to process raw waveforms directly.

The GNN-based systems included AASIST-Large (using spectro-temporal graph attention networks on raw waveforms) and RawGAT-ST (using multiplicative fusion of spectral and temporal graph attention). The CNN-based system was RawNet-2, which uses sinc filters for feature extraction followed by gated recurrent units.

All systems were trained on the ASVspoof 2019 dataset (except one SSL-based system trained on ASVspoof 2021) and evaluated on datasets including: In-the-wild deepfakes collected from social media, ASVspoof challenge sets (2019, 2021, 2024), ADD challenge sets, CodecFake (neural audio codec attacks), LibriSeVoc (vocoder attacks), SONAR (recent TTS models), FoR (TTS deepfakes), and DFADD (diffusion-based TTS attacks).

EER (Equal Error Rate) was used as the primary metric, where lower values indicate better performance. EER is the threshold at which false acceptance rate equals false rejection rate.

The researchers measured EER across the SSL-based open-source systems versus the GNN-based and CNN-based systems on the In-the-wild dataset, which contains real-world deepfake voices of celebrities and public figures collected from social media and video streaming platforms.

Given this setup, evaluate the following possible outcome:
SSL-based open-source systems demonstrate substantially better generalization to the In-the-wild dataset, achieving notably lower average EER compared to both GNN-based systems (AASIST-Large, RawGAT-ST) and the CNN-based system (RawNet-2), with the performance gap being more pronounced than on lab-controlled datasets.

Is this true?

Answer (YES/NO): YES